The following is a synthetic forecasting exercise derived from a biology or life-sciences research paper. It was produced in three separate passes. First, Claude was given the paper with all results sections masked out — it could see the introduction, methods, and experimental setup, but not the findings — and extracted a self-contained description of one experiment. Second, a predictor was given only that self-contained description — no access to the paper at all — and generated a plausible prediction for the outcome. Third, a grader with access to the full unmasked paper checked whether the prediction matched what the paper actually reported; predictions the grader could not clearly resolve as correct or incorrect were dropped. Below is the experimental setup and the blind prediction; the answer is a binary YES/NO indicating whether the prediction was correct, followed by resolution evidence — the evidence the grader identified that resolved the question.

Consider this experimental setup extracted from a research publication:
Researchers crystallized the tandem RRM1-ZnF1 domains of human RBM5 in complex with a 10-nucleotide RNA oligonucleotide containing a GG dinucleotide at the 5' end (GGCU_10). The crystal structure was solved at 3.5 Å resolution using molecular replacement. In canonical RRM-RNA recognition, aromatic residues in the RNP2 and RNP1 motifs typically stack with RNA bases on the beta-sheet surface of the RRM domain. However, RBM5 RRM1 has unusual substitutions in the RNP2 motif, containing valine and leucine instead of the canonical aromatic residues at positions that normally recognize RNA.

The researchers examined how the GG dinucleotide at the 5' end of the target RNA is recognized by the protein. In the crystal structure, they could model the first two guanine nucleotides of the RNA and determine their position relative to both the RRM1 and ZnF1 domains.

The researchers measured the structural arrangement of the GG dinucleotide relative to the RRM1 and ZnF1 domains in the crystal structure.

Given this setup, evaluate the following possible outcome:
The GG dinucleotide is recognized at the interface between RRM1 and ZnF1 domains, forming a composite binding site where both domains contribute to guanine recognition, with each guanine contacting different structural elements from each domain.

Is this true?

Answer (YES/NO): NO